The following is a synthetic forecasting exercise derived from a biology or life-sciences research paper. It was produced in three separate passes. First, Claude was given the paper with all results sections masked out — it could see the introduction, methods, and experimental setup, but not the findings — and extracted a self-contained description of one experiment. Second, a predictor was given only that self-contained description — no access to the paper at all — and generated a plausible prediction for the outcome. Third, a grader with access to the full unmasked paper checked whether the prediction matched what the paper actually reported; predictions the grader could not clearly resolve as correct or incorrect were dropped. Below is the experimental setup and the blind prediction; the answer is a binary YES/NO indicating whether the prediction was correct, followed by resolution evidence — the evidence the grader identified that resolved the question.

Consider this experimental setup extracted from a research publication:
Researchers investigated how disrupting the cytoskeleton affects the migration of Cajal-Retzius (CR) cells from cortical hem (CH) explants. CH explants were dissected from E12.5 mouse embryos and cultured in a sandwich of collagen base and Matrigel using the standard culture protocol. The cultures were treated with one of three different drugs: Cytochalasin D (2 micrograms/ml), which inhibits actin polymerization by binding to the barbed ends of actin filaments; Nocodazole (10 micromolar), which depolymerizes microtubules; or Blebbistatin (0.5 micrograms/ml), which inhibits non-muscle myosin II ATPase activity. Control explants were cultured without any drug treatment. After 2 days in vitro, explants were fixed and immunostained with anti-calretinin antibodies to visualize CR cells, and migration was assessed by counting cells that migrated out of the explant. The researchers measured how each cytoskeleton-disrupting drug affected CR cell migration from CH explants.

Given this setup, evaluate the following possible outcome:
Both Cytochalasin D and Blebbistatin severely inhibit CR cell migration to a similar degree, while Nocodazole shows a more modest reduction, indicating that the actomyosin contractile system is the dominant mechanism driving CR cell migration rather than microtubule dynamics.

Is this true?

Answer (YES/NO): NO